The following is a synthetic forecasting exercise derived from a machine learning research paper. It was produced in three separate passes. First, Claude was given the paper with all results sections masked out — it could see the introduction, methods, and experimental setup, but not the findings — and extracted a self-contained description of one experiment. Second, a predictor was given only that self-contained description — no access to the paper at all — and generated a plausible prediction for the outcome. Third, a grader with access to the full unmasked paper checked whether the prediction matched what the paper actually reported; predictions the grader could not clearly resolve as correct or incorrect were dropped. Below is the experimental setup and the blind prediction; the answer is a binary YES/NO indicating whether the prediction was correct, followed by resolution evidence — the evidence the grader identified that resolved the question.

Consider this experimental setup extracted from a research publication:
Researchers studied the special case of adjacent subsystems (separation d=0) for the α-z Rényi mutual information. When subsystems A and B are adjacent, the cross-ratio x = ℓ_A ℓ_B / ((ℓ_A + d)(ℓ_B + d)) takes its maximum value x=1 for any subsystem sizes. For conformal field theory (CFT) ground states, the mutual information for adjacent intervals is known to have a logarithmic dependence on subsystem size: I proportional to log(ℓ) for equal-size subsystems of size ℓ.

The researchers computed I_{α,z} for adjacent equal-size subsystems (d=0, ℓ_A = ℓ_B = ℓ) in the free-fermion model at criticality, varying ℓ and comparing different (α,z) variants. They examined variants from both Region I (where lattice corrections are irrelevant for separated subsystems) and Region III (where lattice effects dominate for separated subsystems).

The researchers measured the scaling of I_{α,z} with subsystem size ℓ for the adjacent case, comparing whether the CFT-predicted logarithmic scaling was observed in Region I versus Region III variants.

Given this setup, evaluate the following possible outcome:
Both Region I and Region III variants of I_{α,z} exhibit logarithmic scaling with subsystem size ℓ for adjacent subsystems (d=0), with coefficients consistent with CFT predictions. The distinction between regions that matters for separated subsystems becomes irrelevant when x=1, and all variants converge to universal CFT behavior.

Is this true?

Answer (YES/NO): NO